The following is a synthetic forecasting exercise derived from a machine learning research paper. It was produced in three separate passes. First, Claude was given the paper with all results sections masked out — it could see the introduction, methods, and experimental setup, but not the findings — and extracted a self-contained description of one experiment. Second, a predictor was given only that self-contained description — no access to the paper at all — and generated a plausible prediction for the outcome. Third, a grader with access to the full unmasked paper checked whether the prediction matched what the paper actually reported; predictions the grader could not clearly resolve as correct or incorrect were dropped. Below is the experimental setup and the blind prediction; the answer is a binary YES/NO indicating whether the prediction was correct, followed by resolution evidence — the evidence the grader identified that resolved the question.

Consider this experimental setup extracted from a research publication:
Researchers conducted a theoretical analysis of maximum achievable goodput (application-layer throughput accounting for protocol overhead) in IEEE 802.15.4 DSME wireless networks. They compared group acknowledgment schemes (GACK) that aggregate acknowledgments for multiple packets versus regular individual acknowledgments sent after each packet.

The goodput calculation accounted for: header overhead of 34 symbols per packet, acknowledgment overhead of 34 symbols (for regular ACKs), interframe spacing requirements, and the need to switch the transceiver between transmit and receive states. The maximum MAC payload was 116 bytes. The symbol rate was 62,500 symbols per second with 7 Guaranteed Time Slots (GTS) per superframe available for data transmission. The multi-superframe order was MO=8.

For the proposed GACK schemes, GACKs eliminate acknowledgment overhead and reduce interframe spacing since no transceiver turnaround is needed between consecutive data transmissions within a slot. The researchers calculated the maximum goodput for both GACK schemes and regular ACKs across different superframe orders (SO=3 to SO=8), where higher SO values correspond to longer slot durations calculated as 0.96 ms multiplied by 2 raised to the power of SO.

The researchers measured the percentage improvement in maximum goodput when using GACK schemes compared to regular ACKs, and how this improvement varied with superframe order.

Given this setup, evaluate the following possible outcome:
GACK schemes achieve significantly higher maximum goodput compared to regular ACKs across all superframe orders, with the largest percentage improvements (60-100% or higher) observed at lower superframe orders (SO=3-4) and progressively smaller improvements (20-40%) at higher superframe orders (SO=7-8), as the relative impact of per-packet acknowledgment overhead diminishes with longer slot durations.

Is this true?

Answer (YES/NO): NO